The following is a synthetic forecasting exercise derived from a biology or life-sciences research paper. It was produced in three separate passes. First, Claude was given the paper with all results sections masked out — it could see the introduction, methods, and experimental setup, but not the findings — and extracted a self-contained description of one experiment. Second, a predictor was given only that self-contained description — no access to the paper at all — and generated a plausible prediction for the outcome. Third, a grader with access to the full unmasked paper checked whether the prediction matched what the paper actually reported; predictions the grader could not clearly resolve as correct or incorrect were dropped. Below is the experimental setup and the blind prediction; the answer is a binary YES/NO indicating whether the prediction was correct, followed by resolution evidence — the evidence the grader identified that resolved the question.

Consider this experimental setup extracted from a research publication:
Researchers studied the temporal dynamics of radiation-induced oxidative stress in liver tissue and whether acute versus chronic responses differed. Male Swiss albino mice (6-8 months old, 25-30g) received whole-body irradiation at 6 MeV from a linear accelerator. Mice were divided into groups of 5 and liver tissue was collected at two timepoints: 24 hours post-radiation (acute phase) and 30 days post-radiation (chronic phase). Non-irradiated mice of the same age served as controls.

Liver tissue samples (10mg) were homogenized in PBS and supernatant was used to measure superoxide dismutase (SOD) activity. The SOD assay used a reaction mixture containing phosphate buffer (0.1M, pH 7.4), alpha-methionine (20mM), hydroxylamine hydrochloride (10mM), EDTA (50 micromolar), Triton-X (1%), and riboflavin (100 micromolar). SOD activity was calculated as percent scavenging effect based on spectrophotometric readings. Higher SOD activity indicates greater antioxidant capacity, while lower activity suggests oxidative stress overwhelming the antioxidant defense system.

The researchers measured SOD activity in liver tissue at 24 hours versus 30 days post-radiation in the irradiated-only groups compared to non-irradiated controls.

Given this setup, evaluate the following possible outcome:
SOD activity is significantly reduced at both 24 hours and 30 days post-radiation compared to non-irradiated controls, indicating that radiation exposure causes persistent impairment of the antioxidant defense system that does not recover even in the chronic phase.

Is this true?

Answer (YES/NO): YES